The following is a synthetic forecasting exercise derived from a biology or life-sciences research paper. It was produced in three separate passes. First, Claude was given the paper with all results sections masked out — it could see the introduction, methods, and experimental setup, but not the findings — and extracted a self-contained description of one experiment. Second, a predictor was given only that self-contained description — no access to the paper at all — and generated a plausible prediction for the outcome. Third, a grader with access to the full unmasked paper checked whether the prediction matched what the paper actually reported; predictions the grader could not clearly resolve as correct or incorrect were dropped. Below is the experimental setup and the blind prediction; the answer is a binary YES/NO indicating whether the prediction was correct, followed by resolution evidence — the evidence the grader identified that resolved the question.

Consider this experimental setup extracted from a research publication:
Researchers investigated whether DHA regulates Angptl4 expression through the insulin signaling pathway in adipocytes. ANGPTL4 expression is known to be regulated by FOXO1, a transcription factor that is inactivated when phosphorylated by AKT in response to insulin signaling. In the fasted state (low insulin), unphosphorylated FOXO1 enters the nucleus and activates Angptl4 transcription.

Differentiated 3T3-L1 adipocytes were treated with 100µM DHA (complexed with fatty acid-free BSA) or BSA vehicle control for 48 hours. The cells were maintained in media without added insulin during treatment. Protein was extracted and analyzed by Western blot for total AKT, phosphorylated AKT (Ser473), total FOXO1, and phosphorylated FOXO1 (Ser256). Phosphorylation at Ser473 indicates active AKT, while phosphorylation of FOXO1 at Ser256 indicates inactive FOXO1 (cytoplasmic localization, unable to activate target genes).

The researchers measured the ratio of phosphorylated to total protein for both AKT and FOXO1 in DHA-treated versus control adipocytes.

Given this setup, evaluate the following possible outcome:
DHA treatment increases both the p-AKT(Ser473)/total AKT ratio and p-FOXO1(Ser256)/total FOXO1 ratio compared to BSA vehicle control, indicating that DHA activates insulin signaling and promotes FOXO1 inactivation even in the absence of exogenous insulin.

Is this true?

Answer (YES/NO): NO